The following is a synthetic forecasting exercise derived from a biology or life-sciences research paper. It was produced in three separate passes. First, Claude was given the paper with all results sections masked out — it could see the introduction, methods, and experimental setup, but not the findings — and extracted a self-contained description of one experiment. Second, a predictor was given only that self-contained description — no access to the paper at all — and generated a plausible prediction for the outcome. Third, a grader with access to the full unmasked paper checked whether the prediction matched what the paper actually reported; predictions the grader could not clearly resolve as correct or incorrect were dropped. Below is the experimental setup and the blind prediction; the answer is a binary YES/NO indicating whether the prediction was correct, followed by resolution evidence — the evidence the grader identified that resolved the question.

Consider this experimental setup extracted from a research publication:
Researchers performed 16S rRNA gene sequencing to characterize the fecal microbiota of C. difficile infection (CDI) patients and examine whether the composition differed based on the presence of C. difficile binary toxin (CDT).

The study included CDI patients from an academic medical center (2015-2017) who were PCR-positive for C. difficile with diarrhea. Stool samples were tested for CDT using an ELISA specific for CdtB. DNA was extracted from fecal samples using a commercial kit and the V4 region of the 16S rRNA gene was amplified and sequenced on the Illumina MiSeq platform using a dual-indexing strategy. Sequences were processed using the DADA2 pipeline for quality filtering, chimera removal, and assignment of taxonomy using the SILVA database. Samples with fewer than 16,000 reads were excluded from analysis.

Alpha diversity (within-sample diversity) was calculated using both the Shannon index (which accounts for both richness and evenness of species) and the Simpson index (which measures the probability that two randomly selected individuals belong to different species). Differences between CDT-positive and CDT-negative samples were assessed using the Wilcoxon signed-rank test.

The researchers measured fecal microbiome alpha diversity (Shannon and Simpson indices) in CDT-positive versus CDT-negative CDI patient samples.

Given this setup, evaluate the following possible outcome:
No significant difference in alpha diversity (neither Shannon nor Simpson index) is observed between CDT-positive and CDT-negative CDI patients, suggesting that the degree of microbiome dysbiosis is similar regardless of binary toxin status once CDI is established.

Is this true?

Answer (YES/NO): YES